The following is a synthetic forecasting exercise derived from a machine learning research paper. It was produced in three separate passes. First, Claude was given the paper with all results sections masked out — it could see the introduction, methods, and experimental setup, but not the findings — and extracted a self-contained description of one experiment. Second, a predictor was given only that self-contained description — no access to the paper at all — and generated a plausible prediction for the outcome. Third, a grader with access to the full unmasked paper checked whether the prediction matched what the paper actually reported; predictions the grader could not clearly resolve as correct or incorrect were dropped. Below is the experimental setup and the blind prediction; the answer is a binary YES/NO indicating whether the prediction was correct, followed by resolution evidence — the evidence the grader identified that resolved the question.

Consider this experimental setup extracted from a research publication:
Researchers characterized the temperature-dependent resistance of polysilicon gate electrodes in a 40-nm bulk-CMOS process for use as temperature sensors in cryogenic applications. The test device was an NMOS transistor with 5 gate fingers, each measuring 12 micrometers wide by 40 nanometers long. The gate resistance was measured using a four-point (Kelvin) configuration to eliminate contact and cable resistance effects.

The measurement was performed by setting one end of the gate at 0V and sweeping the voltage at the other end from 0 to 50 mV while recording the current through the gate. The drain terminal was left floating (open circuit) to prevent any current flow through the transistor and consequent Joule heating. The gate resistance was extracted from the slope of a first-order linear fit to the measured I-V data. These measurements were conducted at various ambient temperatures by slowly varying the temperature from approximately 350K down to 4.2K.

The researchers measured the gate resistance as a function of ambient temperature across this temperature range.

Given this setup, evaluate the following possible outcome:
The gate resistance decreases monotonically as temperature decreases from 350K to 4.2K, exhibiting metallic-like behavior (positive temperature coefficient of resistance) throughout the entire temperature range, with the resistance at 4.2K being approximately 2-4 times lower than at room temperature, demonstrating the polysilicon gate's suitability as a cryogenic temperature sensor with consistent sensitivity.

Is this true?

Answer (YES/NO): NO